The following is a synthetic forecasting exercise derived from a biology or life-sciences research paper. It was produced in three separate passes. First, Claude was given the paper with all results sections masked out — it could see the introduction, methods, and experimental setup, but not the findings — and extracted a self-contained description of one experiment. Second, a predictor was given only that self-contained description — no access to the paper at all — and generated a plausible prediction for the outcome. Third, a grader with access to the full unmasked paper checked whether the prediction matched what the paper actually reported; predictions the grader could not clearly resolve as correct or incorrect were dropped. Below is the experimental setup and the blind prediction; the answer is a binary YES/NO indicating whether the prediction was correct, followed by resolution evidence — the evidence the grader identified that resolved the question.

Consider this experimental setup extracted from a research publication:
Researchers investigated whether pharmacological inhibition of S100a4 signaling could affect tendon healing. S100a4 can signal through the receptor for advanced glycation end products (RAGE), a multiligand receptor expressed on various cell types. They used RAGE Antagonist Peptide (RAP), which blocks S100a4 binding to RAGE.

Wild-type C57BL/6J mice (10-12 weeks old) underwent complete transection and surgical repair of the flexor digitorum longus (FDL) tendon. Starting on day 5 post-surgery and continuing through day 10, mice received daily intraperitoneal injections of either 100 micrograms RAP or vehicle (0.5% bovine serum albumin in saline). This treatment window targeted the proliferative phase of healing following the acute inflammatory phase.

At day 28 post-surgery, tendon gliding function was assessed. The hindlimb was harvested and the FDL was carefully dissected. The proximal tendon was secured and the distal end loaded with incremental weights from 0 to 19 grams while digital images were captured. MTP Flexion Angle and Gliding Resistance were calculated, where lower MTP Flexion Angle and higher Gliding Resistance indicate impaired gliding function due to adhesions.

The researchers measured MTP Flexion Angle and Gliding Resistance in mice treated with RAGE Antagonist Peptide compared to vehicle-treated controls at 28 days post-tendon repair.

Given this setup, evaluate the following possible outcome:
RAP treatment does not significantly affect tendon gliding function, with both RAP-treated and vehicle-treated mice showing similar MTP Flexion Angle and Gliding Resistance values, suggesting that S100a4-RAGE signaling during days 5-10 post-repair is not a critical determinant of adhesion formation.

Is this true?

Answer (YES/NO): NO